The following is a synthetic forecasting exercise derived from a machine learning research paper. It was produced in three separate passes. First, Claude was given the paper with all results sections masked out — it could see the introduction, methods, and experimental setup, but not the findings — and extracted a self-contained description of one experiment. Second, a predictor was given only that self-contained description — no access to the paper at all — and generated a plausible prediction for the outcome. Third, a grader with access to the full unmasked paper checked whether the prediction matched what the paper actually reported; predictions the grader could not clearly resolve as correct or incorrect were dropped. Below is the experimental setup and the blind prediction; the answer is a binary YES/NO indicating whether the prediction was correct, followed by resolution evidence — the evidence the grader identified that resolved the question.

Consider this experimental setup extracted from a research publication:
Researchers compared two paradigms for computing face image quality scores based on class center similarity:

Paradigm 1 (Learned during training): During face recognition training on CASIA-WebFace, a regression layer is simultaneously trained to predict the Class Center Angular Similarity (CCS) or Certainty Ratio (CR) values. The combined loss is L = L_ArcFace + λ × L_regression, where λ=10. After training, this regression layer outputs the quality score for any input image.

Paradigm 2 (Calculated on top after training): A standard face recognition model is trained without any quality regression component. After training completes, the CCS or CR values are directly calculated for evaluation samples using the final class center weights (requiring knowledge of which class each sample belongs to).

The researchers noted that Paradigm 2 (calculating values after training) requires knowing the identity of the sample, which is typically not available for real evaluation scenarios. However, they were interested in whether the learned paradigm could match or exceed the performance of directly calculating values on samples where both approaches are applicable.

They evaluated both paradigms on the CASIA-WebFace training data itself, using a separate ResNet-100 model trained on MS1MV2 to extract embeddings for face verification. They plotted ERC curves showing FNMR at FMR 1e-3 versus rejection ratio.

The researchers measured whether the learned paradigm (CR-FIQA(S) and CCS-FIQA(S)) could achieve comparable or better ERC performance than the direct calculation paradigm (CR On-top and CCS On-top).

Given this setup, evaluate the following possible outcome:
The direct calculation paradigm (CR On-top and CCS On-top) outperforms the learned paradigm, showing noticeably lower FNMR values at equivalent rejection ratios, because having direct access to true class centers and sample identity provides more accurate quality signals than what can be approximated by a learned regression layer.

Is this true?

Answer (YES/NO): NO